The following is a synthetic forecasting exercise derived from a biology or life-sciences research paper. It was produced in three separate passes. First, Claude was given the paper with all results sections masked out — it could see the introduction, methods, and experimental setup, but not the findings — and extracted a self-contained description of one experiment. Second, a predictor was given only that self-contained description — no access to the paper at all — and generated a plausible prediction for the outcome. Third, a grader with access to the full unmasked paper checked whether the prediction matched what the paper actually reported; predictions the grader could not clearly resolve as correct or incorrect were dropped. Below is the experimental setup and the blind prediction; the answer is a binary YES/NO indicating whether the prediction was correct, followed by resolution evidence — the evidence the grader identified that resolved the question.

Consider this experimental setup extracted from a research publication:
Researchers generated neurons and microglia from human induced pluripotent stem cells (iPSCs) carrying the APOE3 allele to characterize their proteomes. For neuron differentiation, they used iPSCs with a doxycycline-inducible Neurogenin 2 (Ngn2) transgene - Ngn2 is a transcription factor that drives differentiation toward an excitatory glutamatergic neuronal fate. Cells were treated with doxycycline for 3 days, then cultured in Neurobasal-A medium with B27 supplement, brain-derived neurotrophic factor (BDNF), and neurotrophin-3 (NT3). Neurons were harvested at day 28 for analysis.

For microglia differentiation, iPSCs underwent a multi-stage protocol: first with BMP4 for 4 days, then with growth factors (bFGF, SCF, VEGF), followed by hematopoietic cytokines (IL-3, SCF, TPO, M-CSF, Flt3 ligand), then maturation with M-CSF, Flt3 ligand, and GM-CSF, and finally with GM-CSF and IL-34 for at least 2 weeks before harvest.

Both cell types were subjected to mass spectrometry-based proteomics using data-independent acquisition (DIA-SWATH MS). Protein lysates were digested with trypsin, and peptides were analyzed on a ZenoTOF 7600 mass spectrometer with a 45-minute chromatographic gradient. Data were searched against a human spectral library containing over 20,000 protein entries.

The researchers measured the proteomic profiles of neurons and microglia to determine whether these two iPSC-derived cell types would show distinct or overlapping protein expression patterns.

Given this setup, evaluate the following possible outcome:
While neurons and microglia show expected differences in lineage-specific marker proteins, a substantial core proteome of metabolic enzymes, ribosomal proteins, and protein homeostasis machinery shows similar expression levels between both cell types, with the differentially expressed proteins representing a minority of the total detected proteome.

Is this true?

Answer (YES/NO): YES